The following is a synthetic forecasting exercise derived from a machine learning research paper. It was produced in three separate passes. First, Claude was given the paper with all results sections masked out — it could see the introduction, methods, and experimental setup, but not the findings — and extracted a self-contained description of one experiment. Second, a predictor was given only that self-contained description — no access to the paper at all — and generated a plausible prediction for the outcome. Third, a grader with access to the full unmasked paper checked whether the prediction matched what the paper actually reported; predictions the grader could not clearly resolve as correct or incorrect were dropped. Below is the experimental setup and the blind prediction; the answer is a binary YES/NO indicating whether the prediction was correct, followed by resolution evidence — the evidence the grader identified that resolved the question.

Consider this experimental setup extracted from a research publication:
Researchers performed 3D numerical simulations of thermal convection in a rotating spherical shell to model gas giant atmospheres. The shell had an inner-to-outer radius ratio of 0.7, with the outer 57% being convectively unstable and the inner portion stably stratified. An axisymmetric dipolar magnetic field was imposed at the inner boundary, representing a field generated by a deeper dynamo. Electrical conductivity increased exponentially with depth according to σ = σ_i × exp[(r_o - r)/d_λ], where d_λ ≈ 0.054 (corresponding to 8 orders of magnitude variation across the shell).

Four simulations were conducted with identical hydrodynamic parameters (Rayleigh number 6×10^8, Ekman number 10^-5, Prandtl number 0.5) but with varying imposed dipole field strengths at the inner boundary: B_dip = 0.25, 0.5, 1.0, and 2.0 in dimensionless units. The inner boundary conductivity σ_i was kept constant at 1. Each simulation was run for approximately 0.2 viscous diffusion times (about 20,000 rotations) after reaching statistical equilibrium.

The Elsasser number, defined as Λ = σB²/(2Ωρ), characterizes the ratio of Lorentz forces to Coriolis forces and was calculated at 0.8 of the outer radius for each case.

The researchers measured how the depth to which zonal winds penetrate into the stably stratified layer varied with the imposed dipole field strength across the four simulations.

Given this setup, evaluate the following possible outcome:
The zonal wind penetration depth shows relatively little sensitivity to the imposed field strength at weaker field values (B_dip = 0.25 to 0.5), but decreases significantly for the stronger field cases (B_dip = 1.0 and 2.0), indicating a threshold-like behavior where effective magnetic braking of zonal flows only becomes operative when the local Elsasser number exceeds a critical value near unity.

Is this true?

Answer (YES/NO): NO